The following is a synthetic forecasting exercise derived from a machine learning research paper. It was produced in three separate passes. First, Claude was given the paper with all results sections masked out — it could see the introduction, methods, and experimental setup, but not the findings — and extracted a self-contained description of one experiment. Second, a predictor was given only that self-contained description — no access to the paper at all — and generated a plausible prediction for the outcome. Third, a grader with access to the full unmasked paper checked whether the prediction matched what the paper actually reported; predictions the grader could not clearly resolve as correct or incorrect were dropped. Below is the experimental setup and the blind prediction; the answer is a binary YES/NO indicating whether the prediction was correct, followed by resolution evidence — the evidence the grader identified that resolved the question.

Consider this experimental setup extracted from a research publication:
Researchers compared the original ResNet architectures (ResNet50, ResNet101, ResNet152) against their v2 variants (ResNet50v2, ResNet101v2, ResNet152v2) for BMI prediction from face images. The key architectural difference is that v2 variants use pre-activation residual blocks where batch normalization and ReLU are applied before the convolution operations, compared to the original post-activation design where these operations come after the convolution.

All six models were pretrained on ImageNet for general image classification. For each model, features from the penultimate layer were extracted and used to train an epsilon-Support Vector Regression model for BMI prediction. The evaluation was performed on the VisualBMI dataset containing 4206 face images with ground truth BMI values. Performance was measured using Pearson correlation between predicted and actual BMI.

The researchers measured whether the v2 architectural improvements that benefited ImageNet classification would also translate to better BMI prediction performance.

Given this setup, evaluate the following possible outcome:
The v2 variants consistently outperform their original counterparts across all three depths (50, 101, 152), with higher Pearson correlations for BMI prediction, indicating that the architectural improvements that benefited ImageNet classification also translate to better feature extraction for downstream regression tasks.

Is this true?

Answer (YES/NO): YES